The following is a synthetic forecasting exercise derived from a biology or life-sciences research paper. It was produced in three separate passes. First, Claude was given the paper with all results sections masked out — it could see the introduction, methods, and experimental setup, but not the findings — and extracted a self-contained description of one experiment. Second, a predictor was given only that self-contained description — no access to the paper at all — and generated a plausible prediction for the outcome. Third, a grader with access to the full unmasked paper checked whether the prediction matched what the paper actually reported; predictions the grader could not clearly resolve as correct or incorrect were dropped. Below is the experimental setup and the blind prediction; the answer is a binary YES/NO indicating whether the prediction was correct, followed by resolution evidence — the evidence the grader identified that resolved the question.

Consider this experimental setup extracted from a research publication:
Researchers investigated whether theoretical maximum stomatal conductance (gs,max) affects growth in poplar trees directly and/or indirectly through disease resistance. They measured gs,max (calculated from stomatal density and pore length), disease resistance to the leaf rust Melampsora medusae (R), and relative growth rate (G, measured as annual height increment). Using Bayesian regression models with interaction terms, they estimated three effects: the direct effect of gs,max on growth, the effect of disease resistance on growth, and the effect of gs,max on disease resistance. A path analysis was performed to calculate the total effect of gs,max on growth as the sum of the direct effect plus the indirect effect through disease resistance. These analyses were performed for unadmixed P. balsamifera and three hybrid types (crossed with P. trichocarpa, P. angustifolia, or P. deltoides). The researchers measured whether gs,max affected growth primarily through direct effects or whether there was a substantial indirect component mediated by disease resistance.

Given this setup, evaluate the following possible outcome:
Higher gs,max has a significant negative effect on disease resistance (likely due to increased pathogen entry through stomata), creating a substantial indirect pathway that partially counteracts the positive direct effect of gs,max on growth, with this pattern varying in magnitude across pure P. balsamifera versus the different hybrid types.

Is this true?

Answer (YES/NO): NO